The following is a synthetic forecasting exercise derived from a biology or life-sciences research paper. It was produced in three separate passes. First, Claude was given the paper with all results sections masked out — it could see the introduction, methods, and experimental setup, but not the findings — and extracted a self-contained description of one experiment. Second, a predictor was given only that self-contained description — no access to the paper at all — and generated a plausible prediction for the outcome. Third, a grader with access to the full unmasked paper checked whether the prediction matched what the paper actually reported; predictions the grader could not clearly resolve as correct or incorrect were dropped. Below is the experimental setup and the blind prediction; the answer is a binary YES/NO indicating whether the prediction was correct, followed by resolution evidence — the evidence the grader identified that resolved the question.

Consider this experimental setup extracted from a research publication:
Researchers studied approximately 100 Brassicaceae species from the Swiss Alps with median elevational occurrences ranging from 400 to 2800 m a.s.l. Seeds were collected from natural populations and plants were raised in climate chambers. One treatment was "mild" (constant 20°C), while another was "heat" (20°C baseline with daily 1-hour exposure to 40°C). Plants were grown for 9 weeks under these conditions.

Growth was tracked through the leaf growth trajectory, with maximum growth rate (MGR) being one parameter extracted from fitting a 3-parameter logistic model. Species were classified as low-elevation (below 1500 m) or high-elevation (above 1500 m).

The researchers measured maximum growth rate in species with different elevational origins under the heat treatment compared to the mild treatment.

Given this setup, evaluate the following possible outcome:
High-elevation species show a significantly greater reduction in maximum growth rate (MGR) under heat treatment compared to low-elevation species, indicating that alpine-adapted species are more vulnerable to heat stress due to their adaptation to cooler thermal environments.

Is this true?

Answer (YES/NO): NO